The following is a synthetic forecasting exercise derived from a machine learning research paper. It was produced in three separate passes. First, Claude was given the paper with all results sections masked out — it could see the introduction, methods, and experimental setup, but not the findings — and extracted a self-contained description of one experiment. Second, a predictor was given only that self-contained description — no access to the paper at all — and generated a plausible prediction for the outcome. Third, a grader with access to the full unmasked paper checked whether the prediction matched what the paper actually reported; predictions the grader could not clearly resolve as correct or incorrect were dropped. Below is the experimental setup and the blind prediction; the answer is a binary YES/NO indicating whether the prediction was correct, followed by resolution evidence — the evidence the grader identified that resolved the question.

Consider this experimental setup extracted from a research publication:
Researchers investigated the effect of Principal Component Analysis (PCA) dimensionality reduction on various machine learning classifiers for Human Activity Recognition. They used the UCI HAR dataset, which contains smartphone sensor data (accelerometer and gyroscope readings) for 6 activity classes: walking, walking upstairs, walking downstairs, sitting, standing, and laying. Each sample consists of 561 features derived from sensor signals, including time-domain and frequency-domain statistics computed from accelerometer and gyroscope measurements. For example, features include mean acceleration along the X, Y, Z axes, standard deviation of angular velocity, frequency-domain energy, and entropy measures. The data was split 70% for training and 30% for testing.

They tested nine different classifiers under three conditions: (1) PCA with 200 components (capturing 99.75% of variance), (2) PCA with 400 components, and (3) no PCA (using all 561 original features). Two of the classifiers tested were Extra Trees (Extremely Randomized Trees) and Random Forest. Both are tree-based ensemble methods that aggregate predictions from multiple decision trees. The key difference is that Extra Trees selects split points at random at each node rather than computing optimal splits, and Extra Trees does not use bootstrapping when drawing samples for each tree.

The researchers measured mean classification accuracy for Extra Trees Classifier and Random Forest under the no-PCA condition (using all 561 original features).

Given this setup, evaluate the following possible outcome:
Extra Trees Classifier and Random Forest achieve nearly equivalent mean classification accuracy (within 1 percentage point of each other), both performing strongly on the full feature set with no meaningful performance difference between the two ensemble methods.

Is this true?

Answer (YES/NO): NO